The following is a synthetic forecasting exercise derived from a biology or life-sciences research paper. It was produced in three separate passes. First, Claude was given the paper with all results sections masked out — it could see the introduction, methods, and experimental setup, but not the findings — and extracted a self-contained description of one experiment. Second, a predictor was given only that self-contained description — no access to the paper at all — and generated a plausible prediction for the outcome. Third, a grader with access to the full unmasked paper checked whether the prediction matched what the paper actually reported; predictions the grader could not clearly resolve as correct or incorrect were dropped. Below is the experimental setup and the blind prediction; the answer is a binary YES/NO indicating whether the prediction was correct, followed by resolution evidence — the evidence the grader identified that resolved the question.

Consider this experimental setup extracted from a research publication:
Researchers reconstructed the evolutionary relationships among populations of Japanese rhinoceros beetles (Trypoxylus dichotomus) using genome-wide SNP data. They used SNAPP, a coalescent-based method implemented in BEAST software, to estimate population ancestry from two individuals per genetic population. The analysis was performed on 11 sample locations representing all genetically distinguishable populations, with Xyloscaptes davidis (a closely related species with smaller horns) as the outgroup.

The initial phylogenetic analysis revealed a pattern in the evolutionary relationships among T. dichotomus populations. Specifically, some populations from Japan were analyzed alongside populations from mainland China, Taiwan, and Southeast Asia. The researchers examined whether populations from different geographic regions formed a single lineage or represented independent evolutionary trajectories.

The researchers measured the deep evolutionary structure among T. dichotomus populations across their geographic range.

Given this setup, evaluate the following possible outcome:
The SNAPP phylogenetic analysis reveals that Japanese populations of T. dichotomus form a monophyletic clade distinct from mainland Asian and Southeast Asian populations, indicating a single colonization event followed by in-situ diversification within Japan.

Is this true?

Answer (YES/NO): NO